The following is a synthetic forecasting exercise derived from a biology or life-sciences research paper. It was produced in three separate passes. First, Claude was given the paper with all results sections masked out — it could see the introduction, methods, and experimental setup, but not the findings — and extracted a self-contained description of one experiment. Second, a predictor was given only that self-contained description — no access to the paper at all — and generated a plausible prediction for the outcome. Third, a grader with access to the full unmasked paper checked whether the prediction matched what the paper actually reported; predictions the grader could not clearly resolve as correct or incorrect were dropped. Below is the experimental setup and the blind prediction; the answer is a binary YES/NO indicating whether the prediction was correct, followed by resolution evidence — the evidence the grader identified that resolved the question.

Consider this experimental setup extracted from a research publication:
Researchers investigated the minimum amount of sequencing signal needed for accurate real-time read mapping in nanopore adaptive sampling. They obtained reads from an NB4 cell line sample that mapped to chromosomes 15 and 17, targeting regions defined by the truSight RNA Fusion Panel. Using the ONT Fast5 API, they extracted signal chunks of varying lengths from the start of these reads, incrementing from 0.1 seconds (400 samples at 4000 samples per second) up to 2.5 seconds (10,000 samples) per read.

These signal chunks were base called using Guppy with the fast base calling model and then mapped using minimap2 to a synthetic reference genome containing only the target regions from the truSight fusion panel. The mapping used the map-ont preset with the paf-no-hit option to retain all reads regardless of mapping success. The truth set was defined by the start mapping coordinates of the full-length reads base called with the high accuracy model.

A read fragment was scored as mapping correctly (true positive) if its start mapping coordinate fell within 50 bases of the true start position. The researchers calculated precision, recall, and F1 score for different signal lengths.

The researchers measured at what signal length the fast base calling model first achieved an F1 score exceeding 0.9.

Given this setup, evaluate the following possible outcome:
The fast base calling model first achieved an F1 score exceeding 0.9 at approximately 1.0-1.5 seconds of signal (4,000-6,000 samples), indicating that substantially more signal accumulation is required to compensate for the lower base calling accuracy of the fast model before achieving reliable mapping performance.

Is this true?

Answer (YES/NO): NO